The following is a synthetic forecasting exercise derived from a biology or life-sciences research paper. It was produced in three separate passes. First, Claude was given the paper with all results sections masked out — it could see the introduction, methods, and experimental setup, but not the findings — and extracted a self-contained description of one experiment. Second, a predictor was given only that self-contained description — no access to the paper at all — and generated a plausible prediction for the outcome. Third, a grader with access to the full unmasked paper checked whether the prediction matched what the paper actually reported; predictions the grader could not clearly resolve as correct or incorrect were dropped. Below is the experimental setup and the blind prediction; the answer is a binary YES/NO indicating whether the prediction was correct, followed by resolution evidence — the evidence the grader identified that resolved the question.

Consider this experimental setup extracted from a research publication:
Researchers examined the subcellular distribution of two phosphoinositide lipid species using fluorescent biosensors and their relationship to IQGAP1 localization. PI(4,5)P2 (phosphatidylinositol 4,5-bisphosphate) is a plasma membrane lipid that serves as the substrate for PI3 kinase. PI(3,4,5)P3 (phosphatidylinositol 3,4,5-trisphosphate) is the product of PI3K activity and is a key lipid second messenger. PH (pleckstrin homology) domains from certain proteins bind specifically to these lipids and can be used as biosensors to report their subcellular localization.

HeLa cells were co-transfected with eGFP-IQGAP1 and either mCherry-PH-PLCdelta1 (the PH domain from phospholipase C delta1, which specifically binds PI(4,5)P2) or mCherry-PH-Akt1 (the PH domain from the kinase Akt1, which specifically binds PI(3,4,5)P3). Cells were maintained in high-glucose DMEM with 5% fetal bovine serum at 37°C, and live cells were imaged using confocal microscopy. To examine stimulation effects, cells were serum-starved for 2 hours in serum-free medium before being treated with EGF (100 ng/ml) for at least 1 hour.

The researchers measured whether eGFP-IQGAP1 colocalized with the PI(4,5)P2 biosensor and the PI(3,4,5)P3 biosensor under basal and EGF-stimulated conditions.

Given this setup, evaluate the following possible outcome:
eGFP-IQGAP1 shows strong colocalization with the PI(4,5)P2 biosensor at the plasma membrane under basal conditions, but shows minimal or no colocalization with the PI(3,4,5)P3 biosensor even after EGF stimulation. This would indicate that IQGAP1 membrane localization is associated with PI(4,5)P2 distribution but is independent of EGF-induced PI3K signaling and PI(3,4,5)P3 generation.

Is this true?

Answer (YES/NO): NO